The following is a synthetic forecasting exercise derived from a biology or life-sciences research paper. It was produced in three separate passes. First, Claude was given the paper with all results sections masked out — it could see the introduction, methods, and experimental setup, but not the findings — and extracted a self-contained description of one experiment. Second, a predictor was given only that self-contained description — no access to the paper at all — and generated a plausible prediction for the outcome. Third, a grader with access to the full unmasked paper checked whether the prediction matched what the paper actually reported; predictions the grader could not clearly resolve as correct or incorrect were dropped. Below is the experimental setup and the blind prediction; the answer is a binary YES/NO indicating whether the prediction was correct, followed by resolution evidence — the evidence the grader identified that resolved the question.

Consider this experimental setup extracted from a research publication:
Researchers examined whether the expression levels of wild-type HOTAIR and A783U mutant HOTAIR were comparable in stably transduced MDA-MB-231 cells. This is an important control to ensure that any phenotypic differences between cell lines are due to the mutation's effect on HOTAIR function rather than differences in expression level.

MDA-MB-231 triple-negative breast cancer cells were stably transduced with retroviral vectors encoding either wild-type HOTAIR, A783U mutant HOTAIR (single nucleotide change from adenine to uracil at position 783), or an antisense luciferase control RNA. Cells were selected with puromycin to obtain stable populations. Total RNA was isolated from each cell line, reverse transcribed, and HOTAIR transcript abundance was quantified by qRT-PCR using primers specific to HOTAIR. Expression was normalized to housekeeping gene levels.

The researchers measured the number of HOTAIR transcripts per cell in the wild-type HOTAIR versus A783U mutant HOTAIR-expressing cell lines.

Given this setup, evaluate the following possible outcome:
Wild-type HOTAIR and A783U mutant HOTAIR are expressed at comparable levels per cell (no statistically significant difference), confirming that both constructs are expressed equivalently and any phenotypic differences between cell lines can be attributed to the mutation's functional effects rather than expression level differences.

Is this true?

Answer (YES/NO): YES